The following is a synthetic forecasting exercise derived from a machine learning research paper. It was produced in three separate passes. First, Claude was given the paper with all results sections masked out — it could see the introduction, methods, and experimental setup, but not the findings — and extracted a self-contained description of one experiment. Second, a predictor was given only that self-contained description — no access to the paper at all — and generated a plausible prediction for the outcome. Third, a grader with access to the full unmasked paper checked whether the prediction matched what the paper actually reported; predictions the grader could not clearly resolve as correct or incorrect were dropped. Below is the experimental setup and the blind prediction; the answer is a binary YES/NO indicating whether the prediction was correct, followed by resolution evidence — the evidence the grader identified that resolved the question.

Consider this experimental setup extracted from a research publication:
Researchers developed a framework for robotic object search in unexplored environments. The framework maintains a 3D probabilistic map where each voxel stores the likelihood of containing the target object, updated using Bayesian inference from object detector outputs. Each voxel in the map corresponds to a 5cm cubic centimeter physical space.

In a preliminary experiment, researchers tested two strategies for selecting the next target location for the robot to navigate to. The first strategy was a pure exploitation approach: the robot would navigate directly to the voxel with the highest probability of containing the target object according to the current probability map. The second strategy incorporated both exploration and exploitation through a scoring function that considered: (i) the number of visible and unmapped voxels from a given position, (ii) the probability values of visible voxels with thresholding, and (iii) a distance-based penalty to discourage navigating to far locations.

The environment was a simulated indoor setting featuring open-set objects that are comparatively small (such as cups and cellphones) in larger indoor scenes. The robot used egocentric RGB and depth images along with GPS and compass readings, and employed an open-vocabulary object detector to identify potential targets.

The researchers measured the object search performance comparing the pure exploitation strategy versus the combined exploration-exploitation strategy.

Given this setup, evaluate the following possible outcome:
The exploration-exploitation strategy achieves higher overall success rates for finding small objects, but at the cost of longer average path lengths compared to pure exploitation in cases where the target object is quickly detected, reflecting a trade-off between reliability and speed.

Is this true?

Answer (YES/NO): NO